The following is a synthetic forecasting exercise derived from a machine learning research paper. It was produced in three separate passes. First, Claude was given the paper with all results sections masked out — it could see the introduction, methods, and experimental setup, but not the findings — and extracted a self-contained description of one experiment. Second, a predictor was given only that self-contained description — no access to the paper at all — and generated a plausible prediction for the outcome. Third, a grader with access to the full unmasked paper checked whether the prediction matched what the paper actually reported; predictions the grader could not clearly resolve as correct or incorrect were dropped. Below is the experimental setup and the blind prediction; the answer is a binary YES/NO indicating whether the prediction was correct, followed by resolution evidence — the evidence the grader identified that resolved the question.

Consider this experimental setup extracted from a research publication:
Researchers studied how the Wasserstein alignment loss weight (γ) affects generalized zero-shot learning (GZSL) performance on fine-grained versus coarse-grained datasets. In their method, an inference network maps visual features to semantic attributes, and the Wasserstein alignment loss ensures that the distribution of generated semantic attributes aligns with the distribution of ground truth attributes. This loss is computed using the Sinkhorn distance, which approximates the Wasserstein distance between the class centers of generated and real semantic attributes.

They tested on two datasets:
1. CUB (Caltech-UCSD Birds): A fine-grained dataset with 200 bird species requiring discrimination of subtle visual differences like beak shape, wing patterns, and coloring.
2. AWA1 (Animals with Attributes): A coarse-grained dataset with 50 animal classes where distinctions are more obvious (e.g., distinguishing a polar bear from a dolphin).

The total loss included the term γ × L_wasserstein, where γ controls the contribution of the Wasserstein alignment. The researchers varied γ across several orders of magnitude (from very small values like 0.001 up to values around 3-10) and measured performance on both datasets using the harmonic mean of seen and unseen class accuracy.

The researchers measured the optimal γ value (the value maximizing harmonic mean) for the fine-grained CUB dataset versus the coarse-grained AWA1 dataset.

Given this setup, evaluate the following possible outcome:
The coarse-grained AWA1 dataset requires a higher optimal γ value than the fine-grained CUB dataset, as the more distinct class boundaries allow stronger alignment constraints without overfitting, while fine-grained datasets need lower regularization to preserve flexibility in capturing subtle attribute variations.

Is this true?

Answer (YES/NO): NO